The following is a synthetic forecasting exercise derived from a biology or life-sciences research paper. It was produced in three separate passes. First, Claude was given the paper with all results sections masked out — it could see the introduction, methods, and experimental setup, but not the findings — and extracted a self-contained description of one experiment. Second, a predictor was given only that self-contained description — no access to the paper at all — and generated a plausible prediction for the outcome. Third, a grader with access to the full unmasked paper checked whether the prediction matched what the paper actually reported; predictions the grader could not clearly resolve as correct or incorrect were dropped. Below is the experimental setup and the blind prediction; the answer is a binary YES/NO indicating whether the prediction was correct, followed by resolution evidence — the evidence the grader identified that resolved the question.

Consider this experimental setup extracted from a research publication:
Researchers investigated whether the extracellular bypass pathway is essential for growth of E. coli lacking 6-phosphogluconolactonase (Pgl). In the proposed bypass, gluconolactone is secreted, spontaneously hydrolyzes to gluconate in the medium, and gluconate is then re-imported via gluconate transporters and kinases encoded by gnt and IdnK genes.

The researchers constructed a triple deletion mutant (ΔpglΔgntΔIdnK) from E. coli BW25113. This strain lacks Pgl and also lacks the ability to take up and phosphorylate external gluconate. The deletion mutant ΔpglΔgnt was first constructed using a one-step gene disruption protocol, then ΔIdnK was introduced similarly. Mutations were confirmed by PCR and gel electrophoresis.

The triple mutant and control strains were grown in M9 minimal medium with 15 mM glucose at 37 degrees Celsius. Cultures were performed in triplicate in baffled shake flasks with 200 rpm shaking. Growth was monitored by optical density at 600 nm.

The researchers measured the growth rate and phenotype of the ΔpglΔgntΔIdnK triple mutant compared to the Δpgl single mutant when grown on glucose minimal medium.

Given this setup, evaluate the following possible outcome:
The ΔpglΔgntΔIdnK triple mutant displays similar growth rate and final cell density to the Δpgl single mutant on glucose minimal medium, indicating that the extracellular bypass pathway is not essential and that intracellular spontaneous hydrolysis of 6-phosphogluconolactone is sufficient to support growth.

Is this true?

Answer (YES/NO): NO